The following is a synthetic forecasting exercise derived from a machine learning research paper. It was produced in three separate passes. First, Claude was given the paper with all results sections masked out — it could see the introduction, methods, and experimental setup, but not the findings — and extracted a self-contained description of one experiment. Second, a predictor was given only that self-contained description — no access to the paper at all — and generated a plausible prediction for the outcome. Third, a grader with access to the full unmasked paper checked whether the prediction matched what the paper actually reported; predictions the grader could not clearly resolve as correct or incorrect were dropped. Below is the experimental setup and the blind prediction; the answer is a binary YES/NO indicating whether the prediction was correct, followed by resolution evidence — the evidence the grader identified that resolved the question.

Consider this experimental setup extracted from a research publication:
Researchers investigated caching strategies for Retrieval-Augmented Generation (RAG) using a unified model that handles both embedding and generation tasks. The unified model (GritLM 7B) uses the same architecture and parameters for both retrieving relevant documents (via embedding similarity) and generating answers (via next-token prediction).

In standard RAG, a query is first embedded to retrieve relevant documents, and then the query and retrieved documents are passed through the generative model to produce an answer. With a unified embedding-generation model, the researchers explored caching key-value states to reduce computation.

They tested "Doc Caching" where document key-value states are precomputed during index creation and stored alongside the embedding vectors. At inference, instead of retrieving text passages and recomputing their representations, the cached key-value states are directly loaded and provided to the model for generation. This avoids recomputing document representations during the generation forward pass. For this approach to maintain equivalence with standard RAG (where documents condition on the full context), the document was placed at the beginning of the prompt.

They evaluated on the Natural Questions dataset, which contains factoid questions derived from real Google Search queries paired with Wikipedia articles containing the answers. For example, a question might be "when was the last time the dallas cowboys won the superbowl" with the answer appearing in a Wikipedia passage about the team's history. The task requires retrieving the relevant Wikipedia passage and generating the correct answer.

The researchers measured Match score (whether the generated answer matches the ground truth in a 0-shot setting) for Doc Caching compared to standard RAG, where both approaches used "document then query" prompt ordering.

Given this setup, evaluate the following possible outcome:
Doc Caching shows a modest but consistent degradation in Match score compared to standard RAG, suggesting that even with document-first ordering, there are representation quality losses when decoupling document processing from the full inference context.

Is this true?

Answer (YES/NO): NO